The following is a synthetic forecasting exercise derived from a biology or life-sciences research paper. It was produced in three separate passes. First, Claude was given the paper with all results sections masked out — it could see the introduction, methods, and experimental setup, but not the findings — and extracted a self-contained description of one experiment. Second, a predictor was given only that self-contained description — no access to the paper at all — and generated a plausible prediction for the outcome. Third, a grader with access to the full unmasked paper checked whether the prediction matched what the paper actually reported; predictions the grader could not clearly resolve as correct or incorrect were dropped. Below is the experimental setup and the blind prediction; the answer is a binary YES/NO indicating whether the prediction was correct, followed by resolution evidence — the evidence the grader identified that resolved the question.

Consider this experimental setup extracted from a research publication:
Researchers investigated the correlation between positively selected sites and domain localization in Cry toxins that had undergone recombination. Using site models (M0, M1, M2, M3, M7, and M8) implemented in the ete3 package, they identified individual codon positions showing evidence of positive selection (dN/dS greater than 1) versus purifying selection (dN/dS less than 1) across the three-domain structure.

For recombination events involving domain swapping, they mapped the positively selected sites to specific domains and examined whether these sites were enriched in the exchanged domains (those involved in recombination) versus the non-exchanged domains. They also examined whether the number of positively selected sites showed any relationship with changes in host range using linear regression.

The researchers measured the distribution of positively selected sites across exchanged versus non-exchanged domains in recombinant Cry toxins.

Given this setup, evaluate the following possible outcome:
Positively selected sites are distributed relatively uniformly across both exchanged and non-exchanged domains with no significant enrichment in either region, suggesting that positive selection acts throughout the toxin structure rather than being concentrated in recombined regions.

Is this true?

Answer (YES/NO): NO